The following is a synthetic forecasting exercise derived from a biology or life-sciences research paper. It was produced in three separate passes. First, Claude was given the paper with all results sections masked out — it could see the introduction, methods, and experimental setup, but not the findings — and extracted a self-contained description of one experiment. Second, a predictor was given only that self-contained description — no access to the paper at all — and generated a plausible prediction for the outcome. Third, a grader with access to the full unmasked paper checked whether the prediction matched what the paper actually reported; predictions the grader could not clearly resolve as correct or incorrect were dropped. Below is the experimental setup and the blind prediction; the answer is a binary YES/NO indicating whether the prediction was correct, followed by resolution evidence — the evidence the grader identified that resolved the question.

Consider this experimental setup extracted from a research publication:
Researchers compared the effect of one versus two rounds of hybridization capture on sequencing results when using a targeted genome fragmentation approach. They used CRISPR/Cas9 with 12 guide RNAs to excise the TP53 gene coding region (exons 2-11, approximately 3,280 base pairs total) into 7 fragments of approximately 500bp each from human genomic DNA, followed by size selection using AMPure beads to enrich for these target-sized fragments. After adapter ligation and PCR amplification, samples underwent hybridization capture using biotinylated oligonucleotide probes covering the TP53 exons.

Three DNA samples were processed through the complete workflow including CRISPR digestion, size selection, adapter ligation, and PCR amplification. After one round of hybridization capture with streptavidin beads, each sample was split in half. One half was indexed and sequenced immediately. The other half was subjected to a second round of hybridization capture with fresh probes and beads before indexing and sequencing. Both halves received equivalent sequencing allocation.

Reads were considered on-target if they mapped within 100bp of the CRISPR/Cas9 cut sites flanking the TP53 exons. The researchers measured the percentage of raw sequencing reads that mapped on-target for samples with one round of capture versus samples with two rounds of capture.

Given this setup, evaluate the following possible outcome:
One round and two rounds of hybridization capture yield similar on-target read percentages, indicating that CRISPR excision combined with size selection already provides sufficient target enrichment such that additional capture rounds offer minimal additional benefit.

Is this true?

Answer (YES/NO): YES